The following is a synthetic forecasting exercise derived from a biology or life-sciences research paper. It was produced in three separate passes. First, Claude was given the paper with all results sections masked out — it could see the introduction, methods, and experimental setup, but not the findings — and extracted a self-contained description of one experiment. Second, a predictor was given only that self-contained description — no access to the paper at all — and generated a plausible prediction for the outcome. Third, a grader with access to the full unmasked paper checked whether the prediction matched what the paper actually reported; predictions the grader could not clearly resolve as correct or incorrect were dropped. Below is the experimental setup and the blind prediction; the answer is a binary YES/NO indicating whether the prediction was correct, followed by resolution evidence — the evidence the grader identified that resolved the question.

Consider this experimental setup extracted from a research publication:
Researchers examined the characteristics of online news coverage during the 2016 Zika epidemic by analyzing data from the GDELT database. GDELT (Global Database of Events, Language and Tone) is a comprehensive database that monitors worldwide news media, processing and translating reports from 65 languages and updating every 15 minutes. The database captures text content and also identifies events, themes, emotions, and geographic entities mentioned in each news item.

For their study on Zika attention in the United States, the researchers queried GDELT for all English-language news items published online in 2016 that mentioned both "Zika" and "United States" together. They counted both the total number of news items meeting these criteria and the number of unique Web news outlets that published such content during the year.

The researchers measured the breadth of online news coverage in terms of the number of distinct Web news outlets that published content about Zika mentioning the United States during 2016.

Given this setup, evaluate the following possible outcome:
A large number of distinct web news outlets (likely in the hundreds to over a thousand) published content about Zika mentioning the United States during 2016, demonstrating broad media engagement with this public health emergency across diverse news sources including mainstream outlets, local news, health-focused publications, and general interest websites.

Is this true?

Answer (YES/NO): YES